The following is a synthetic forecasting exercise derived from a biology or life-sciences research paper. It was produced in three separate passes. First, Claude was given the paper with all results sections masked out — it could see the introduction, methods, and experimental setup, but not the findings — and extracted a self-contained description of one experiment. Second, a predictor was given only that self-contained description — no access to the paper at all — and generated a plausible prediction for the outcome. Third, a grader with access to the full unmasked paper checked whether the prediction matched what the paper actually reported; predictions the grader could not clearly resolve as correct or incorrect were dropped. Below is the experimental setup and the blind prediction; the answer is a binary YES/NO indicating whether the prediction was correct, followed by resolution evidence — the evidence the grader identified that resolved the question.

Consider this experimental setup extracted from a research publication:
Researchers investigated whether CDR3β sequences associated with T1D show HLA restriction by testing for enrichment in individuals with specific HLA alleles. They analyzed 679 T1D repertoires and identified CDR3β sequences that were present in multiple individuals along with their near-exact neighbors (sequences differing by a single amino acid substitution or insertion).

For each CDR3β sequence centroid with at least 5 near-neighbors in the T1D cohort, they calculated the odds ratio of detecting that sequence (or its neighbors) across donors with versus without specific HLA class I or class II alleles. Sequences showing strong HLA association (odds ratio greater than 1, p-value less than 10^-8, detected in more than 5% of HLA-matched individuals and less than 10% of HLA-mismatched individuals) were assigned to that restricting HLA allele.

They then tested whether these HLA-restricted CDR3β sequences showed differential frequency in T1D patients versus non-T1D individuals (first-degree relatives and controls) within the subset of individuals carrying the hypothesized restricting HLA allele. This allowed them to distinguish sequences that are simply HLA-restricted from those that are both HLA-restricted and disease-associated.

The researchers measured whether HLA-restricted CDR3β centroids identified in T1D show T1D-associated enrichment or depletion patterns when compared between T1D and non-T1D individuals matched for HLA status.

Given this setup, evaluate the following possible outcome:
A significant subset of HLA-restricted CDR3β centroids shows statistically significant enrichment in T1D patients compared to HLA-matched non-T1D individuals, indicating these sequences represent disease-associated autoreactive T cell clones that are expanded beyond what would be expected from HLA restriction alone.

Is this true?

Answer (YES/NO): NO